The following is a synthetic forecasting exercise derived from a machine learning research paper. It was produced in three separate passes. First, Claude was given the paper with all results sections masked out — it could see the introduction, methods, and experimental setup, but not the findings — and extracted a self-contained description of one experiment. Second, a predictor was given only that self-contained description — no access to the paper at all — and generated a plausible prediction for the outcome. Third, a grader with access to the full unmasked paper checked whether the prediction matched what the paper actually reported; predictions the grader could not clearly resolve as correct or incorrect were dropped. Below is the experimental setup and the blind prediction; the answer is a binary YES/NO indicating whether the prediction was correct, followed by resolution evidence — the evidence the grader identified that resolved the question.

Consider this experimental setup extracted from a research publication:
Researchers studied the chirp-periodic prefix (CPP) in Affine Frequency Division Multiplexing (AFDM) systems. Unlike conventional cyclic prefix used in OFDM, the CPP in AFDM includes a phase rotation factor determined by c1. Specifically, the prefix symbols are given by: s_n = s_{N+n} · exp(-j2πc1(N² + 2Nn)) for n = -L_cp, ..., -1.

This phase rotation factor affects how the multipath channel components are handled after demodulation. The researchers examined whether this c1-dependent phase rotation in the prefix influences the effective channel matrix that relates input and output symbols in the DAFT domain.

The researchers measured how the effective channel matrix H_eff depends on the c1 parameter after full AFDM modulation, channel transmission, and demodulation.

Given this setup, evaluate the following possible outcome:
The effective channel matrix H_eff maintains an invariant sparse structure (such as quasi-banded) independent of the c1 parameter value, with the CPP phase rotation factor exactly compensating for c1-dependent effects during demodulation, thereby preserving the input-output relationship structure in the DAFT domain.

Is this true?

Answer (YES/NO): NO